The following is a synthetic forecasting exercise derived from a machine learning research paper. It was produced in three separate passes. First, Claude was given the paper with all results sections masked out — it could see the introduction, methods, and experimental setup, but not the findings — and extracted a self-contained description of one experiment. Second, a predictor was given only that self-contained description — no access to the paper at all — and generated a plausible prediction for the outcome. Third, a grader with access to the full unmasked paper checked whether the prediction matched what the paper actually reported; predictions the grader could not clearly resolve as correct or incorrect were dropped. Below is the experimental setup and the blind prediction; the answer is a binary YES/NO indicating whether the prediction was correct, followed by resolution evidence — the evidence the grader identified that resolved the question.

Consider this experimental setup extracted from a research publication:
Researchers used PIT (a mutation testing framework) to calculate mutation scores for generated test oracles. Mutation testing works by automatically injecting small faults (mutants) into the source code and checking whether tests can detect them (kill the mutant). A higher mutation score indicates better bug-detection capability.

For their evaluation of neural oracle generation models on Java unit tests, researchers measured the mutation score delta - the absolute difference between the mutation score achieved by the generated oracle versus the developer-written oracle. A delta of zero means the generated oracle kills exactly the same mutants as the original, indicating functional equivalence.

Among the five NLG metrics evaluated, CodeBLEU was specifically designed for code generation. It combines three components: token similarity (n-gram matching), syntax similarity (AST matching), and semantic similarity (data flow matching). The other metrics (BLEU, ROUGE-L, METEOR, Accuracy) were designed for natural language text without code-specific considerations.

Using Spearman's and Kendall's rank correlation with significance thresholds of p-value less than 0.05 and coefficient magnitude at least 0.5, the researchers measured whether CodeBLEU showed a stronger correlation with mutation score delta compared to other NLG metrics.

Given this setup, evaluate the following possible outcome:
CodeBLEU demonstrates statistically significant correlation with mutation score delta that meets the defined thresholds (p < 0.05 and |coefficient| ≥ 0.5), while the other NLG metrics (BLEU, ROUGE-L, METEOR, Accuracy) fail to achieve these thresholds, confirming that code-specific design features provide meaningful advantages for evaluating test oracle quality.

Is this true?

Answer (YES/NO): NO